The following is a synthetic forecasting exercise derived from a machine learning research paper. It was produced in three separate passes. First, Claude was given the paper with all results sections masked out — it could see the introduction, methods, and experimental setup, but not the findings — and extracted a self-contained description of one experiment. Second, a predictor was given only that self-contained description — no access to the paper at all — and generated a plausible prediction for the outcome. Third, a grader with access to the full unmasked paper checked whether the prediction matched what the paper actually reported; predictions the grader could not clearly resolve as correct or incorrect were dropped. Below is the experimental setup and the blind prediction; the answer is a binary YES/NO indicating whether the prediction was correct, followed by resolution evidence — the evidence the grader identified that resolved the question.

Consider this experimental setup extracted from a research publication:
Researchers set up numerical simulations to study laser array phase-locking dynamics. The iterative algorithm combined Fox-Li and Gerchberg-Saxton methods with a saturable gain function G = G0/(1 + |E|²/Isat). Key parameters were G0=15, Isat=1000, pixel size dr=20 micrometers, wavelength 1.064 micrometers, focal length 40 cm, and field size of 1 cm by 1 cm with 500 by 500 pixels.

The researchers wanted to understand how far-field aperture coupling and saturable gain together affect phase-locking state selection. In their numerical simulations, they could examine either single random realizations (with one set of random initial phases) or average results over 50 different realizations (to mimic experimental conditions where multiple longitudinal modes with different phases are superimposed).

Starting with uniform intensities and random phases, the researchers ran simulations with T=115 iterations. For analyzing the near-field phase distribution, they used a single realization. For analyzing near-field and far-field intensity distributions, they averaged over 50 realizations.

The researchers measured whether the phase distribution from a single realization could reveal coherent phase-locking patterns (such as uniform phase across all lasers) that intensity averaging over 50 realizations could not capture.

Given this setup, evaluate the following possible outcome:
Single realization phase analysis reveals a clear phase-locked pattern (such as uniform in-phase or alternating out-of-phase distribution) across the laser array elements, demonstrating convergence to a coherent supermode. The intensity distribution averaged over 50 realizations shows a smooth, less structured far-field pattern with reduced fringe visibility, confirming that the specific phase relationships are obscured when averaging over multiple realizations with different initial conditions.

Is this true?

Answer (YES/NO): NO